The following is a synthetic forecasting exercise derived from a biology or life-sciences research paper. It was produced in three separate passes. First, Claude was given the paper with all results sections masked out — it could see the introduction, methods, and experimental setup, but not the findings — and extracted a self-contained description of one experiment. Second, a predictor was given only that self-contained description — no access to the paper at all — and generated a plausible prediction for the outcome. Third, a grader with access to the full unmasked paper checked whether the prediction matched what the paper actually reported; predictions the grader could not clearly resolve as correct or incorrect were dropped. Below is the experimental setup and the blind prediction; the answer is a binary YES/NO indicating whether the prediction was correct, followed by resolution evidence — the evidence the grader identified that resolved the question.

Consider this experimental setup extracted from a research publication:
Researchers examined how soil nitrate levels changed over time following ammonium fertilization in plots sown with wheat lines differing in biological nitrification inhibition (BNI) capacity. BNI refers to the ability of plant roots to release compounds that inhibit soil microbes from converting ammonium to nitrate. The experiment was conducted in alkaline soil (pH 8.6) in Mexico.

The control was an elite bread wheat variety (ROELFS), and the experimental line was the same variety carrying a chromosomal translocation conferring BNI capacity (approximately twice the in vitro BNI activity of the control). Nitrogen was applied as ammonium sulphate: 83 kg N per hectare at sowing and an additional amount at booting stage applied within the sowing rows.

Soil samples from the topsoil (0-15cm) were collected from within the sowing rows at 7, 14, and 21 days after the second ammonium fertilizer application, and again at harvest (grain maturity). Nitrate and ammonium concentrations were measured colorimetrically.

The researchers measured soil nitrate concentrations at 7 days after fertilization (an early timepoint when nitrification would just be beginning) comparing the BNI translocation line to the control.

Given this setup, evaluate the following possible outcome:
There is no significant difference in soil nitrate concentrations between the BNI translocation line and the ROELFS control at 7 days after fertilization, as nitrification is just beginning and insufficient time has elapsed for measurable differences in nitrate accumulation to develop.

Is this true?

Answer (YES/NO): NO